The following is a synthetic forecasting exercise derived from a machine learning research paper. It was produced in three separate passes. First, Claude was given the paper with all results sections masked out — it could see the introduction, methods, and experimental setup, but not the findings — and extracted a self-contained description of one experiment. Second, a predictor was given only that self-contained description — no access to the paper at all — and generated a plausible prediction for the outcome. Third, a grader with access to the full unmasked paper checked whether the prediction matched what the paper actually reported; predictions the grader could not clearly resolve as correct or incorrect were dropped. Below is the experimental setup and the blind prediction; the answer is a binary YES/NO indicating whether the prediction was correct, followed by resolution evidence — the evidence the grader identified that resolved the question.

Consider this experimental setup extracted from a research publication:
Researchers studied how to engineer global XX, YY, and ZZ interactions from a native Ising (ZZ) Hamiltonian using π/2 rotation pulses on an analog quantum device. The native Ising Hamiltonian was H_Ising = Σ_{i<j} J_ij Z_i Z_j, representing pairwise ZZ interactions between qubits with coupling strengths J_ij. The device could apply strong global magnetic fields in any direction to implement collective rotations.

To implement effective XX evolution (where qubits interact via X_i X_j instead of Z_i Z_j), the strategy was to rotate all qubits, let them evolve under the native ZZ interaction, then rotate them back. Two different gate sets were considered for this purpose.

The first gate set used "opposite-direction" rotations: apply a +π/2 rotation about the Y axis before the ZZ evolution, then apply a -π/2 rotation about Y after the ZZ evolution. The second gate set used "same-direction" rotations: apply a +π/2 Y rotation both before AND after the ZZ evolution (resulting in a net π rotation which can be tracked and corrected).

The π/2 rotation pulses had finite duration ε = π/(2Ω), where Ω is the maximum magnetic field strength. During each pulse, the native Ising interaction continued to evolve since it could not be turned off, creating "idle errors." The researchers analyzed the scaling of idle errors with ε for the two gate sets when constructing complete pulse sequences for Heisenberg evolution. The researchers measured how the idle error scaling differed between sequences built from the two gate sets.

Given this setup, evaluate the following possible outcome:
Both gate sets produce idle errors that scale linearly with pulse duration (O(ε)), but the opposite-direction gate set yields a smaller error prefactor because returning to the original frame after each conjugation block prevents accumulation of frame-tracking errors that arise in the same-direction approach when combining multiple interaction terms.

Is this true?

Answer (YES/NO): NO